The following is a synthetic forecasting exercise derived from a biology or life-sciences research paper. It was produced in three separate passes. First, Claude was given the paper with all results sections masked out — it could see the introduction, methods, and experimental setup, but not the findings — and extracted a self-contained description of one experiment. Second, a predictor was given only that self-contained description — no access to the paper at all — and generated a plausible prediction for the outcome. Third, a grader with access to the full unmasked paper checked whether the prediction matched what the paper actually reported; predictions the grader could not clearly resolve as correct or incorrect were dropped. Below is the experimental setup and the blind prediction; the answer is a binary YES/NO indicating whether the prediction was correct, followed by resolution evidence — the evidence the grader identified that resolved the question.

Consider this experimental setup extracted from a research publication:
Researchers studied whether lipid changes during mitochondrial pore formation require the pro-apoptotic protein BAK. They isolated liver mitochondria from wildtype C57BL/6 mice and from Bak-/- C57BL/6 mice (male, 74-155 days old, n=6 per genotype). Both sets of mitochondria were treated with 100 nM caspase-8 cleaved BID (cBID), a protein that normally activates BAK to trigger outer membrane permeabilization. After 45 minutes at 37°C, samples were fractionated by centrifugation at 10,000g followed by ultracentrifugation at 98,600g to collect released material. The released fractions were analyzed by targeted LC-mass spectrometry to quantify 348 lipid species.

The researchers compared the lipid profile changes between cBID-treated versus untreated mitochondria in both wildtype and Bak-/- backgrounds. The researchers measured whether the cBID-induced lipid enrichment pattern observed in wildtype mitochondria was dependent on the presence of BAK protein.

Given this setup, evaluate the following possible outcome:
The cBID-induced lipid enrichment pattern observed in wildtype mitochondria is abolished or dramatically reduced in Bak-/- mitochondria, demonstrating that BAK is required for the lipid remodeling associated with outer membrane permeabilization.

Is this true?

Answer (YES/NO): YES